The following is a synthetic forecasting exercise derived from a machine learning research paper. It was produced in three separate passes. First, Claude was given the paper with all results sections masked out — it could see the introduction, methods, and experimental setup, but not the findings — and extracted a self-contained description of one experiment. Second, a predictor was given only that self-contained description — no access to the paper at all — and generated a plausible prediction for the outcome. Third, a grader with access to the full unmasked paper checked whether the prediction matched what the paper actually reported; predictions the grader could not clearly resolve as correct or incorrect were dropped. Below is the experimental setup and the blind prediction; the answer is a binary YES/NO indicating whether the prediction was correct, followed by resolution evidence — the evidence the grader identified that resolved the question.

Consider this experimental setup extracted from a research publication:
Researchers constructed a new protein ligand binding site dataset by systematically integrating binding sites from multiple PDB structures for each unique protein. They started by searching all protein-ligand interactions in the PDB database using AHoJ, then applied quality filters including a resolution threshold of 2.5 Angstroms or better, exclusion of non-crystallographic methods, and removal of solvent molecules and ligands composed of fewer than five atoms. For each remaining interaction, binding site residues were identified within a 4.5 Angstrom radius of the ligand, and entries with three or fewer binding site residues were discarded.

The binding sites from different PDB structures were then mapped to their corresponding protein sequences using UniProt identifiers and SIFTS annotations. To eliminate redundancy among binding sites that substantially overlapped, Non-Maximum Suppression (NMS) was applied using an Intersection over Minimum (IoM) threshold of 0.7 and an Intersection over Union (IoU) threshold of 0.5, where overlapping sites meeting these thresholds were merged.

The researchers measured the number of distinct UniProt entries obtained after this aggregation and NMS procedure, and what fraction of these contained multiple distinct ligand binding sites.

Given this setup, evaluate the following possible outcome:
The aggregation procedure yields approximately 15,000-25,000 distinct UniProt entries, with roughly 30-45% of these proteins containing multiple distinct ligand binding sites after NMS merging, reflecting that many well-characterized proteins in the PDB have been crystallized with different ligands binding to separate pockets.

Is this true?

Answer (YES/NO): NO